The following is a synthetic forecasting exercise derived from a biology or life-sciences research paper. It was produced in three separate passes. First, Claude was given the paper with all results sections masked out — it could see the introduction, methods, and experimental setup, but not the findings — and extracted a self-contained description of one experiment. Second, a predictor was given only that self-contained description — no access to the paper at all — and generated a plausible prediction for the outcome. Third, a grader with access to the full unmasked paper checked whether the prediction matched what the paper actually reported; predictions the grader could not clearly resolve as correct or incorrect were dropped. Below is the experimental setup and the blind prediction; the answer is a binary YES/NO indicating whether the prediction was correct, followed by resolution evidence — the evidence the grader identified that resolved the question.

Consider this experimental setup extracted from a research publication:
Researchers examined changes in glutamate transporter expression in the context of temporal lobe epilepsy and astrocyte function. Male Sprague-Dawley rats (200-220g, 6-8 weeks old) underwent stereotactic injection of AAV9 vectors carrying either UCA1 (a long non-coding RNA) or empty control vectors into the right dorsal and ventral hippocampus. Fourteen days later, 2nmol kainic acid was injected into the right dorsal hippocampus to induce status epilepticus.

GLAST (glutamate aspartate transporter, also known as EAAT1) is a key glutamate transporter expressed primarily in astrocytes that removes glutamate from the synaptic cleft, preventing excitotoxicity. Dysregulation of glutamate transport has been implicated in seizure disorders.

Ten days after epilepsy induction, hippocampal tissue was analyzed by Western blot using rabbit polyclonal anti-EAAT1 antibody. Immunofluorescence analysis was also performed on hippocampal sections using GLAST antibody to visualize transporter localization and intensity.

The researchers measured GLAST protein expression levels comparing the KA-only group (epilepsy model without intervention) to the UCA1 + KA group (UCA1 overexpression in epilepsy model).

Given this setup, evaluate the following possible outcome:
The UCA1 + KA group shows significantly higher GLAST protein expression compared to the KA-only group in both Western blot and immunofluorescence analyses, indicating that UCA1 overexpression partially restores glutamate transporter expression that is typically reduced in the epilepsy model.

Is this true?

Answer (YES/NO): NO